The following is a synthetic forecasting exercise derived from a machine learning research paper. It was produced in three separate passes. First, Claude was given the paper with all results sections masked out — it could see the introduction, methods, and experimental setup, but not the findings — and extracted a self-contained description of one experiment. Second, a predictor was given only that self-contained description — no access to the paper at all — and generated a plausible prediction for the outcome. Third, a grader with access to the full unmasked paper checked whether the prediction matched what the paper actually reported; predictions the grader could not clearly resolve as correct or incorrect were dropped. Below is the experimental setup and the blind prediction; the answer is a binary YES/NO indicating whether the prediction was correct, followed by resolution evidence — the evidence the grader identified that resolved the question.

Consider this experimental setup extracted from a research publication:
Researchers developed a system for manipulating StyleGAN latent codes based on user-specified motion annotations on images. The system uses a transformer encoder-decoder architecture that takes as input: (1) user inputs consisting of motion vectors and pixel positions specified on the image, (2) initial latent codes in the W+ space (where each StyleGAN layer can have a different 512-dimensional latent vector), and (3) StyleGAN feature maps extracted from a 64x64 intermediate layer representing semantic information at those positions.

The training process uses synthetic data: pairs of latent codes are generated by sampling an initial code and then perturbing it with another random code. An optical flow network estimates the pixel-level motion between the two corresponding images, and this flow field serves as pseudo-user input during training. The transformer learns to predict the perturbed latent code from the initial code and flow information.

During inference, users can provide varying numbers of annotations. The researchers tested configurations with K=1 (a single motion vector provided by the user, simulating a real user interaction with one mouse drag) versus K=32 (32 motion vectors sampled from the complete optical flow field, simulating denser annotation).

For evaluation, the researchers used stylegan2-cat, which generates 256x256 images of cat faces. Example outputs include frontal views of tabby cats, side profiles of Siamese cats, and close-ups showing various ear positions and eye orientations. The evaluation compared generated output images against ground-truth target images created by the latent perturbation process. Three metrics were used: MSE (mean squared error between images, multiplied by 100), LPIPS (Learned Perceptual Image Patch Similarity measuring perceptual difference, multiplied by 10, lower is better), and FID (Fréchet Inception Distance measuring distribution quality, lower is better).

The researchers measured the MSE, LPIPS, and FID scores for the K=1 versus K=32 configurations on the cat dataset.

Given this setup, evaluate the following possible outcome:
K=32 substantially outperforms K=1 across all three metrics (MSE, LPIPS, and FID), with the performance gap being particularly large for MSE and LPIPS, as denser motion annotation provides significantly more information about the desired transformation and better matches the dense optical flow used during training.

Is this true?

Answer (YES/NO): NO